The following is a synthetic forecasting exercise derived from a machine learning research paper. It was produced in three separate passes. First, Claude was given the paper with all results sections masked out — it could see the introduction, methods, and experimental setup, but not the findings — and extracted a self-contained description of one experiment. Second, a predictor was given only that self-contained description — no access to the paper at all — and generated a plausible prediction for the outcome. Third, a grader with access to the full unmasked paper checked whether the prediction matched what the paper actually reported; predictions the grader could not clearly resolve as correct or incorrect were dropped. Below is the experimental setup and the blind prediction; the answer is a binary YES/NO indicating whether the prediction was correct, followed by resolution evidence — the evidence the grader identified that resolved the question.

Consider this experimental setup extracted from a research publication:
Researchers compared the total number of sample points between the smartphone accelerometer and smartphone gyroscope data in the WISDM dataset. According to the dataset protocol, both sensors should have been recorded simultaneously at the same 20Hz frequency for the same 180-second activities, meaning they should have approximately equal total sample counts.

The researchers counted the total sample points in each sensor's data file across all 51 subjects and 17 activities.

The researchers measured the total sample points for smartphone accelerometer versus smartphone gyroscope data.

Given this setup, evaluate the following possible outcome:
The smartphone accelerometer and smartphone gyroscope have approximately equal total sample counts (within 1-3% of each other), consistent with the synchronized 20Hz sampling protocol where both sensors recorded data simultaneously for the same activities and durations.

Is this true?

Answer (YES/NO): NO